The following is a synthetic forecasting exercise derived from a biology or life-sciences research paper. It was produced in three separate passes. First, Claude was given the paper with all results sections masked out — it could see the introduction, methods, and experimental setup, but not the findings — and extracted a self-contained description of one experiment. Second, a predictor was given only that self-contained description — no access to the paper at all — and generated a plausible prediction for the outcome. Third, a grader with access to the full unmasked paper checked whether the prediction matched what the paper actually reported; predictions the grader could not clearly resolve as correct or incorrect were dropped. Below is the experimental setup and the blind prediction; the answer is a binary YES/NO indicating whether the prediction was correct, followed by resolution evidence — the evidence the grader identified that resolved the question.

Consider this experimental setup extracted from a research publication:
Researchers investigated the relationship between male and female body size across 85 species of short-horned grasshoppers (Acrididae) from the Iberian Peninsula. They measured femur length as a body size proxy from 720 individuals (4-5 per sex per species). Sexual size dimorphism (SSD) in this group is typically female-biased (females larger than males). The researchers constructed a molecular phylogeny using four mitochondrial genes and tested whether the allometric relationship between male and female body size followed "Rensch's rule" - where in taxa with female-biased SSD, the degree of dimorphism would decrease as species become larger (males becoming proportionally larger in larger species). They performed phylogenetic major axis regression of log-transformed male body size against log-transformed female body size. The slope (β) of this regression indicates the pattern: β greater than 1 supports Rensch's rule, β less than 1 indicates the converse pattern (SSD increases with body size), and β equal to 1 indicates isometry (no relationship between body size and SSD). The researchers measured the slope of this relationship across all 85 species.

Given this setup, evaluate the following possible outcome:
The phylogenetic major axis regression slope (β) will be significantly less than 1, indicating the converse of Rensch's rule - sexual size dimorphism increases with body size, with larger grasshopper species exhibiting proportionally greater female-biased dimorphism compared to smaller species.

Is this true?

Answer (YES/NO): YES